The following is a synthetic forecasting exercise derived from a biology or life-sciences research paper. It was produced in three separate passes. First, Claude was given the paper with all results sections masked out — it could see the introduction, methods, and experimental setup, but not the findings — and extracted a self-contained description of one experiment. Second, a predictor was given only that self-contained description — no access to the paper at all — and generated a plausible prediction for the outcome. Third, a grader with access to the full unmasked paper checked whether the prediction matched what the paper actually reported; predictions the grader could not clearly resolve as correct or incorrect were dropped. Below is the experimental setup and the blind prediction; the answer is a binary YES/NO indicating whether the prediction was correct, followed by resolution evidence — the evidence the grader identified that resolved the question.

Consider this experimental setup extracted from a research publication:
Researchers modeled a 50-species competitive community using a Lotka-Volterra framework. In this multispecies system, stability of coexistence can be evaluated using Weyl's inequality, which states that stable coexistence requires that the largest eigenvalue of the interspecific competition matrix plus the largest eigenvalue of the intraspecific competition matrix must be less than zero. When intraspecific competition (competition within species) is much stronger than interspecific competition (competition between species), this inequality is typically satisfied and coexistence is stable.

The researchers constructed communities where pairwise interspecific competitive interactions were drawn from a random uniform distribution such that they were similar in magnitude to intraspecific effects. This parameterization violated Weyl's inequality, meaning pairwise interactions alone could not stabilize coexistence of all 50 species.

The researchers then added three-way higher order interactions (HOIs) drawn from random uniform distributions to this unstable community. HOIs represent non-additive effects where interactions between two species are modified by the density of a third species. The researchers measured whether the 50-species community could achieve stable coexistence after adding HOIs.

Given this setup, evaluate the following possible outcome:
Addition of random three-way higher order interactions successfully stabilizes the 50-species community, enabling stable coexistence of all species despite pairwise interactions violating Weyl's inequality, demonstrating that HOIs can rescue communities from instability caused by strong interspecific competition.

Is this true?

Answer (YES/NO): NO